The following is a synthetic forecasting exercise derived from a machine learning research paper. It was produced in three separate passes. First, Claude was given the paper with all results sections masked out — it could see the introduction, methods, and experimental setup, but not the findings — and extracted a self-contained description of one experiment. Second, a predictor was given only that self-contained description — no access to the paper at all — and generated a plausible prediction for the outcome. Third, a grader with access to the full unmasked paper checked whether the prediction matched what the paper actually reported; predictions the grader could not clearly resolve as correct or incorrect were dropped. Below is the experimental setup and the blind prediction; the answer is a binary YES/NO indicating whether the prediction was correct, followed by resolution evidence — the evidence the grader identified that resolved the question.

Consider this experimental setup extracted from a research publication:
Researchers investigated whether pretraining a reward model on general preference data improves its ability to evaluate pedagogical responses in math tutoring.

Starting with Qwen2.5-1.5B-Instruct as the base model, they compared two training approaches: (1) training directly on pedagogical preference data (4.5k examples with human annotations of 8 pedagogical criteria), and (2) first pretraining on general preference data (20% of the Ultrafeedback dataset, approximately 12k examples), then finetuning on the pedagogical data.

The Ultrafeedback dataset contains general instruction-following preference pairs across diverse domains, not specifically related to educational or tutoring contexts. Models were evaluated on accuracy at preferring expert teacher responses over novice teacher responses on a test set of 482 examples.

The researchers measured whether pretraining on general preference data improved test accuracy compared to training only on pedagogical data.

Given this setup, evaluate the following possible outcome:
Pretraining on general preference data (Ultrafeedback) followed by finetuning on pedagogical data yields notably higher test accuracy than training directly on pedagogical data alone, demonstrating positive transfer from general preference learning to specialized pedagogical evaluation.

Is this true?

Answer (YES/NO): NO